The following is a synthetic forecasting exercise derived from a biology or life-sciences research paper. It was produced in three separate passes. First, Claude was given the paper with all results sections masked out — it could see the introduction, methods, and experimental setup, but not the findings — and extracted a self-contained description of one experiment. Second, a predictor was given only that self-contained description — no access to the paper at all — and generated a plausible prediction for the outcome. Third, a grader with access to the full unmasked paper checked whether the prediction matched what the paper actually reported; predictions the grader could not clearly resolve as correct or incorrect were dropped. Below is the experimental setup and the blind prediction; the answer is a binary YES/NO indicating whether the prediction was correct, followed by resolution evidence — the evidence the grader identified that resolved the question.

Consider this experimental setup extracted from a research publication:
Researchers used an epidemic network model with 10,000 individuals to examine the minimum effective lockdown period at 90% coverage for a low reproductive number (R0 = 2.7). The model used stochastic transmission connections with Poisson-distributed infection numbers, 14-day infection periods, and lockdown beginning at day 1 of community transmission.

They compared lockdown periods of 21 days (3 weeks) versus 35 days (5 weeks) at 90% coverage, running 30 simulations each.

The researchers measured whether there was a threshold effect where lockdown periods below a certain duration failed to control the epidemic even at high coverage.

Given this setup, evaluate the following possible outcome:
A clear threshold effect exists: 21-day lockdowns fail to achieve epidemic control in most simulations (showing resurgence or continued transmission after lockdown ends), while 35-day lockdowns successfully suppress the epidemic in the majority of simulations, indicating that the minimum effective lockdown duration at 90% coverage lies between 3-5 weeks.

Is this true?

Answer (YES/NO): NO